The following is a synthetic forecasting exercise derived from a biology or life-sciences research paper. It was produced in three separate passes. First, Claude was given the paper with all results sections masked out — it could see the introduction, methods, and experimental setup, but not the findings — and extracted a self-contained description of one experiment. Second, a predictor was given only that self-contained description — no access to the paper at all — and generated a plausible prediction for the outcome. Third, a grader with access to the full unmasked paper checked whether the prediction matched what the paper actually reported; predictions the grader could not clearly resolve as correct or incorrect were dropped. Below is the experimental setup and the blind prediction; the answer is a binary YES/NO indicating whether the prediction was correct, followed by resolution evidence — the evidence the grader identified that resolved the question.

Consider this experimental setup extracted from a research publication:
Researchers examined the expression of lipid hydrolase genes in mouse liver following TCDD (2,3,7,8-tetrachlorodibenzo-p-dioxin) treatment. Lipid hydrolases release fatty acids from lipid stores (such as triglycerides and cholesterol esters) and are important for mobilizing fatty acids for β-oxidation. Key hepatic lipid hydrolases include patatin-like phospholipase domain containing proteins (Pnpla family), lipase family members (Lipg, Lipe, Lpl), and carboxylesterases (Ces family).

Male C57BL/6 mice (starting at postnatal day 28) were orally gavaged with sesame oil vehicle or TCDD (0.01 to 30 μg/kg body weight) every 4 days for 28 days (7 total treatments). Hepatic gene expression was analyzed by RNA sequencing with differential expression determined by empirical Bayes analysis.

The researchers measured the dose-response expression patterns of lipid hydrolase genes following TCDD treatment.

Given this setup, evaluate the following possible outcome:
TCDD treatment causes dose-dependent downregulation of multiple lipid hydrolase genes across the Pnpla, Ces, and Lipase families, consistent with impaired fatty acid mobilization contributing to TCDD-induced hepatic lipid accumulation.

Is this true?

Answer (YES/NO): NO